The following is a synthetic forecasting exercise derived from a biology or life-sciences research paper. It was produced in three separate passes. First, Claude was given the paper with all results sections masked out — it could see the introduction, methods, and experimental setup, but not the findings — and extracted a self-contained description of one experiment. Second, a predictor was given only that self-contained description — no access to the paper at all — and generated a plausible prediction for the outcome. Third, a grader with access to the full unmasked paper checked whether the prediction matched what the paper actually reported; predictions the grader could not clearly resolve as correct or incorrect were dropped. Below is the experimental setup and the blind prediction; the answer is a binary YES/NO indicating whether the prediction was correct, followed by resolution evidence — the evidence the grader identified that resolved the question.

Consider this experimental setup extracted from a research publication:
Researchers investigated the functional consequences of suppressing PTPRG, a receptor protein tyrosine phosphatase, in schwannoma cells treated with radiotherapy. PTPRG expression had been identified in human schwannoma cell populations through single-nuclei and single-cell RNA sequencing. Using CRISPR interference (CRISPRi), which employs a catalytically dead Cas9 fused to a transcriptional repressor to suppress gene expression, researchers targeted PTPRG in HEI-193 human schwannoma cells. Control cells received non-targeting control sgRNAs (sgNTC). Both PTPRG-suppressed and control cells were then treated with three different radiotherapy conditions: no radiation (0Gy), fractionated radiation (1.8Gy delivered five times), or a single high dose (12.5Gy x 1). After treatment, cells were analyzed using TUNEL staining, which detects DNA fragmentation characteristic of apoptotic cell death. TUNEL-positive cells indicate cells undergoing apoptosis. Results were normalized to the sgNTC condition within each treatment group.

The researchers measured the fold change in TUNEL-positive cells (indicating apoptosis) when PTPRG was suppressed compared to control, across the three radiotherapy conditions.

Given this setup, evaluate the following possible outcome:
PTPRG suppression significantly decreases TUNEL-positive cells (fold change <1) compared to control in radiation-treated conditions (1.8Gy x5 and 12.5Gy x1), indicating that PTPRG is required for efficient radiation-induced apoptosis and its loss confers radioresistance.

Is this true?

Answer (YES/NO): NO